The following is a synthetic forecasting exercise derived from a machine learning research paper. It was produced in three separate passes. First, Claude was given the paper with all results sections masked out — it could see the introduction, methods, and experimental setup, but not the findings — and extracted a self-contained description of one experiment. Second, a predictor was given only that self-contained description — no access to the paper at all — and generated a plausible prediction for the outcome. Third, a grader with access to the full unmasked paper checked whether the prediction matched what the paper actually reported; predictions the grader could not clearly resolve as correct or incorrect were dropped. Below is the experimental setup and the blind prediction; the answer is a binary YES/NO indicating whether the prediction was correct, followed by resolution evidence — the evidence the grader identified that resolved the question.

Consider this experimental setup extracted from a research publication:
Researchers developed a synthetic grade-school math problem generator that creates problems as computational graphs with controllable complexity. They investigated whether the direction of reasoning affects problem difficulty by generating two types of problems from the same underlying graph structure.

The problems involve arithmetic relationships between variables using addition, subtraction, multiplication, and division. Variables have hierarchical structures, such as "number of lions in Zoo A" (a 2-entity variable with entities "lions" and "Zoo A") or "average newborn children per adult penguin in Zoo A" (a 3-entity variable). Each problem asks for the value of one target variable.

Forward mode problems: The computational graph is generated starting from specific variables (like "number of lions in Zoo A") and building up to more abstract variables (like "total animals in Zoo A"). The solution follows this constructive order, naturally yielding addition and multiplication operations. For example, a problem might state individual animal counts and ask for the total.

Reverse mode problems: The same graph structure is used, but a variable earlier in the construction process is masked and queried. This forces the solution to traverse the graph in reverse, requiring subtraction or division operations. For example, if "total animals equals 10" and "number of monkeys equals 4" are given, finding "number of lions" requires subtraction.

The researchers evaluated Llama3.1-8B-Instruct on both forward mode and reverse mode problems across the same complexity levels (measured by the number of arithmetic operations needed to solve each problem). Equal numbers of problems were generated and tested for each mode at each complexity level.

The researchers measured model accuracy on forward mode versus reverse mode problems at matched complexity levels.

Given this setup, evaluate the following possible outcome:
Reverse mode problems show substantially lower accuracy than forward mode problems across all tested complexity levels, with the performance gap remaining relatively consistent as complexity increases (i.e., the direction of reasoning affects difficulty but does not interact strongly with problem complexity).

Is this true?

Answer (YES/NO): NO